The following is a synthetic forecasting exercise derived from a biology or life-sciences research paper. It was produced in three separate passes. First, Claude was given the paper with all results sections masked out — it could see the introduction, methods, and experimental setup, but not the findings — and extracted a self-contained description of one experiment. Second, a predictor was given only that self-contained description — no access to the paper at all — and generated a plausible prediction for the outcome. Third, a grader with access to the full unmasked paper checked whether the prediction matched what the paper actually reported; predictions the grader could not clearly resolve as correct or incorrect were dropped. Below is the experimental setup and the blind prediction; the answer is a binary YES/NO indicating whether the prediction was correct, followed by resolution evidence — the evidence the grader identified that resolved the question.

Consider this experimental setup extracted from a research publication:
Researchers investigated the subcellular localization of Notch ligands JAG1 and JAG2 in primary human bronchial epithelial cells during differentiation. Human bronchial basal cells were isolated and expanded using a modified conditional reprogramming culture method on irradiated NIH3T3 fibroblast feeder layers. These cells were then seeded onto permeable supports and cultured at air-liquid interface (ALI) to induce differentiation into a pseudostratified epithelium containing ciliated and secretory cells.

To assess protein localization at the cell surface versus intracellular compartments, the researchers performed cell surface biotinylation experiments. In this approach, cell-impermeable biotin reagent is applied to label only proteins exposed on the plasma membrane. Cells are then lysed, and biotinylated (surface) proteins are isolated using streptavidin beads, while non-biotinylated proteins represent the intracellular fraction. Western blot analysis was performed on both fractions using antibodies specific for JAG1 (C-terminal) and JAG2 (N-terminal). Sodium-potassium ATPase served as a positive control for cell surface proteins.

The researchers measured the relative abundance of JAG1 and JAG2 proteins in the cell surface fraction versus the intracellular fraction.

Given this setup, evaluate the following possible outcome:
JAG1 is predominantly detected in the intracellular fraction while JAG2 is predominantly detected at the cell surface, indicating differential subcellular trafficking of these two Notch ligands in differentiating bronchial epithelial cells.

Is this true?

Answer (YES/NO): YES